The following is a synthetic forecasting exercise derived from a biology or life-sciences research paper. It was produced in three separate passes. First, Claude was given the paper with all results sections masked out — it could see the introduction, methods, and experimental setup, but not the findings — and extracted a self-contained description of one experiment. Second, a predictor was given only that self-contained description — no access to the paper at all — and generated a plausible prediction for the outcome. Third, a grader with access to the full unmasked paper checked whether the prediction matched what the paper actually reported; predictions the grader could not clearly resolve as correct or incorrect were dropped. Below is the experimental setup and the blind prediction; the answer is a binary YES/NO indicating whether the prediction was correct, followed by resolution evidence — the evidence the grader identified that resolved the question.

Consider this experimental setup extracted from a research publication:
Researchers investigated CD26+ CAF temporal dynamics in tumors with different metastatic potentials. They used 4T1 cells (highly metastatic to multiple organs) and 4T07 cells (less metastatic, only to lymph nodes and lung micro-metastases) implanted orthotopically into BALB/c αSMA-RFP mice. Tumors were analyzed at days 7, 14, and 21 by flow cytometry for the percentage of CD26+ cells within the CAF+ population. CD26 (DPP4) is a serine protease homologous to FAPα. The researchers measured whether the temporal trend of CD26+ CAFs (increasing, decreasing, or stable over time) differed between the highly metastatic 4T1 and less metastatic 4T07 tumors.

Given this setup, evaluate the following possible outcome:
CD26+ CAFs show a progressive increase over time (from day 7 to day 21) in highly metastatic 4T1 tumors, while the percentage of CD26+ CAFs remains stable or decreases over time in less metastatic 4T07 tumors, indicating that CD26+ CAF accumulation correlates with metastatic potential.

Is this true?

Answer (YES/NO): YES